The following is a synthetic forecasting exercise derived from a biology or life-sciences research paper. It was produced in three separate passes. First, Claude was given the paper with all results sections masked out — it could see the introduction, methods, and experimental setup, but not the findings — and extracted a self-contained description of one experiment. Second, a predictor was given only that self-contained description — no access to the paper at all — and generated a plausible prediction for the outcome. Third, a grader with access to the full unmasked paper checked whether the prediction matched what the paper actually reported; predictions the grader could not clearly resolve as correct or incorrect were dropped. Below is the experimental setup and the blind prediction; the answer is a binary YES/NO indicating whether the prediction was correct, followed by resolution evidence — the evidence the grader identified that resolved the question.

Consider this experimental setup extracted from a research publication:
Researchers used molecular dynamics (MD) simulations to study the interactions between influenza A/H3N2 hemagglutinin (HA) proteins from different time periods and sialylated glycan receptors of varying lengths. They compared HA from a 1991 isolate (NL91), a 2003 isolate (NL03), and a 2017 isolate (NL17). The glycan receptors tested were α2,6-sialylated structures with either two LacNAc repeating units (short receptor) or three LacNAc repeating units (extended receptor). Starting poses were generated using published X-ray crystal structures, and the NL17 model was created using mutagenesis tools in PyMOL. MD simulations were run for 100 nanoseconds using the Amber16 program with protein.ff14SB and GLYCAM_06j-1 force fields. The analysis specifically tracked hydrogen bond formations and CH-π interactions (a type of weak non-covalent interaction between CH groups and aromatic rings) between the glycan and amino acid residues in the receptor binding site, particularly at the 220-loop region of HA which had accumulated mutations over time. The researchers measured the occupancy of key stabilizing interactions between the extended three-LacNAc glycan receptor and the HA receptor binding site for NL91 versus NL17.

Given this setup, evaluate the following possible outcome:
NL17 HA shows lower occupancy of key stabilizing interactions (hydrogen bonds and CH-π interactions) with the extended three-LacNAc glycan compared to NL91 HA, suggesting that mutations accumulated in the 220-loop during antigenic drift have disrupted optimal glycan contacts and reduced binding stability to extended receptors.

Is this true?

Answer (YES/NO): NO